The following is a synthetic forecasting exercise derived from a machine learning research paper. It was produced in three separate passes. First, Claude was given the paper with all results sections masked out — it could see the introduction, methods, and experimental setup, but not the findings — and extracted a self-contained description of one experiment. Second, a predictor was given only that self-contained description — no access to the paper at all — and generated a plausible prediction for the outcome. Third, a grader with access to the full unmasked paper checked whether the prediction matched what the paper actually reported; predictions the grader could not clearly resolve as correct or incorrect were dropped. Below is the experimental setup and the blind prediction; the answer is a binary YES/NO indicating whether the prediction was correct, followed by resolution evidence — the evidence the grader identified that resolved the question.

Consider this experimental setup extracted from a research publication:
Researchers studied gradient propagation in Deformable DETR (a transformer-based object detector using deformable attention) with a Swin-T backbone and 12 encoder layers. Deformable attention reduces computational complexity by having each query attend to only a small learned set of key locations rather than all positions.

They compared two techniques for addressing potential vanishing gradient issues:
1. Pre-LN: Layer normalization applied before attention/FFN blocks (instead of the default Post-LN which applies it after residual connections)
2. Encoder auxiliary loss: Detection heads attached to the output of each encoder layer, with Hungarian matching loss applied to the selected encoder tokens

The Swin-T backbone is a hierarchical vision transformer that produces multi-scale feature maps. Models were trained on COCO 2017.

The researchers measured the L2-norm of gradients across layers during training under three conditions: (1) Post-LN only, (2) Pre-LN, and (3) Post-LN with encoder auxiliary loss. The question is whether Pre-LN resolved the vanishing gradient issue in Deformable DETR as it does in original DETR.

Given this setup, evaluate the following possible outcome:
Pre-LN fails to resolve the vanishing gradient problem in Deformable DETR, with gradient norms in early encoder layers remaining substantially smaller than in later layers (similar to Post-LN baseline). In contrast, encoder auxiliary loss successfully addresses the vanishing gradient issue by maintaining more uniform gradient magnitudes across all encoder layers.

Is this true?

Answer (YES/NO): YES